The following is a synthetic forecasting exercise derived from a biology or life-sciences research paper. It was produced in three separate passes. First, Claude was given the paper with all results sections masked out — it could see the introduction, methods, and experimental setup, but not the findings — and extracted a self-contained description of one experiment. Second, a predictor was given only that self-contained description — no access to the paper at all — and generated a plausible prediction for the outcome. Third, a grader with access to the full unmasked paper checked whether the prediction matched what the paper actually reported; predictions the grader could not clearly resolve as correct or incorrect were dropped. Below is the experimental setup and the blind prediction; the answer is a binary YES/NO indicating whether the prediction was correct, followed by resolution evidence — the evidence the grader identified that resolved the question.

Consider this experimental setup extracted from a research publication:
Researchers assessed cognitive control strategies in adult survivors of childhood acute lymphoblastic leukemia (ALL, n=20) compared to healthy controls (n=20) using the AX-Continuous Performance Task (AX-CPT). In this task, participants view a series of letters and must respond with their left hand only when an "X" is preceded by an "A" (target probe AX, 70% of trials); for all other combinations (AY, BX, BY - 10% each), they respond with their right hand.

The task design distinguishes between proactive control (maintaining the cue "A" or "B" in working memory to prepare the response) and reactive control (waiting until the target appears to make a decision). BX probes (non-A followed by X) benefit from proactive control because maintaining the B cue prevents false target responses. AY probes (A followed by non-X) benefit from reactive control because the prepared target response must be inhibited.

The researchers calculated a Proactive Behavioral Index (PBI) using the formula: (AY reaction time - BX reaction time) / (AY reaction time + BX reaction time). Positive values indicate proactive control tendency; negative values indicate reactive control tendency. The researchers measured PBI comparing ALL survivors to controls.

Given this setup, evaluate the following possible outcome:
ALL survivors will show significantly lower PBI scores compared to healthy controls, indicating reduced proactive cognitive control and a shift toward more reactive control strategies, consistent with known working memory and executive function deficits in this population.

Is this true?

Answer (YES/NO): NO